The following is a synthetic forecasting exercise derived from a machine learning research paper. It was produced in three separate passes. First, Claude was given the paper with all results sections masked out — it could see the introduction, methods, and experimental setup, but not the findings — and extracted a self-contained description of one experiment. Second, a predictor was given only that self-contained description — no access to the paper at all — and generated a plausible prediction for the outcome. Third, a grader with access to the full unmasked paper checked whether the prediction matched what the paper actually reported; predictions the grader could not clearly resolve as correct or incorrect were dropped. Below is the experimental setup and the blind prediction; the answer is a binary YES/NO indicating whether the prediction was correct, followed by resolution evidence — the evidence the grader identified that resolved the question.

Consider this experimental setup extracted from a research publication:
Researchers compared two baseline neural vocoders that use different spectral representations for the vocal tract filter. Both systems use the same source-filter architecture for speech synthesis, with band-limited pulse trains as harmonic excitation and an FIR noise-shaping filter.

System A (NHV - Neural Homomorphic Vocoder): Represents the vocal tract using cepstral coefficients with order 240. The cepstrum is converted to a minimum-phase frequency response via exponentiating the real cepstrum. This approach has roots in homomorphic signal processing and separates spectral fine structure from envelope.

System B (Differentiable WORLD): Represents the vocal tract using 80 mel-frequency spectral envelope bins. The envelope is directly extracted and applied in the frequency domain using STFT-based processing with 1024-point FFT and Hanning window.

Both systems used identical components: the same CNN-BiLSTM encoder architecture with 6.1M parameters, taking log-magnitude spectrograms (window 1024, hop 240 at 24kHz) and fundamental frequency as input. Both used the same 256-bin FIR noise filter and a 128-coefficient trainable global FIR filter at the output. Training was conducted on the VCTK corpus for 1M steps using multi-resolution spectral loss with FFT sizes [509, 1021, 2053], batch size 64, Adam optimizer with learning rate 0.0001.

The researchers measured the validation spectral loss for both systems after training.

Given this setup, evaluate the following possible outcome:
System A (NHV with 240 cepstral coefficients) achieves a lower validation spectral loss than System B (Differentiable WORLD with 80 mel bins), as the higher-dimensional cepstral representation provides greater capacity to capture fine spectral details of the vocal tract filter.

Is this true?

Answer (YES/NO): YES